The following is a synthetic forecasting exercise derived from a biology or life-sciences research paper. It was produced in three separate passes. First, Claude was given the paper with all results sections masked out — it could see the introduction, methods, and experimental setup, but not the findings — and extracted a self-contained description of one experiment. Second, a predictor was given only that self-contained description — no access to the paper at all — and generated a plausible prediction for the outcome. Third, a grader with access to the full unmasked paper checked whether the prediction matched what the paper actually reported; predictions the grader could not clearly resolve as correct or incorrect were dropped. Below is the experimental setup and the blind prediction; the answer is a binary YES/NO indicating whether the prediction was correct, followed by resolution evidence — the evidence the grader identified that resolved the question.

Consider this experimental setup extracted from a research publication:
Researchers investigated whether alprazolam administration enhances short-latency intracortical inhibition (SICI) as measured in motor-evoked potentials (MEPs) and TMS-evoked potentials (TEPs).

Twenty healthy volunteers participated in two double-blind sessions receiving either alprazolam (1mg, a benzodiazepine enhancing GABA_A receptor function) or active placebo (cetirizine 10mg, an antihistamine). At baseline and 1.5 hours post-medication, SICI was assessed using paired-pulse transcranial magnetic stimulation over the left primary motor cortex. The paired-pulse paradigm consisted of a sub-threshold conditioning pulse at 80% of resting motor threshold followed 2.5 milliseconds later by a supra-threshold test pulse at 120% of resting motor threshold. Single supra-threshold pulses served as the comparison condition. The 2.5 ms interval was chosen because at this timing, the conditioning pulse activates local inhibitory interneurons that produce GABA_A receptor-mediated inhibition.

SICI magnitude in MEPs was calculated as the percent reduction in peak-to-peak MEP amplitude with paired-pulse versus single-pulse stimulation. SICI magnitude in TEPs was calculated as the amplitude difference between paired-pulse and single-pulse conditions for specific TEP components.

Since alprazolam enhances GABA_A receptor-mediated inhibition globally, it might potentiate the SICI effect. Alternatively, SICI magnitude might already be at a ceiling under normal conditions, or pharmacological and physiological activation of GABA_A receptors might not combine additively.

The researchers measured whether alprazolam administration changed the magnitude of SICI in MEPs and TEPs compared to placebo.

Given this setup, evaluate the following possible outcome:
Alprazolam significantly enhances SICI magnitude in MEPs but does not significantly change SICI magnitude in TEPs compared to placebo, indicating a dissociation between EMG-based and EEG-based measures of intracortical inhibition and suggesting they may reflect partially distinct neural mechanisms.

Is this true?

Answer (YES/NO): NO